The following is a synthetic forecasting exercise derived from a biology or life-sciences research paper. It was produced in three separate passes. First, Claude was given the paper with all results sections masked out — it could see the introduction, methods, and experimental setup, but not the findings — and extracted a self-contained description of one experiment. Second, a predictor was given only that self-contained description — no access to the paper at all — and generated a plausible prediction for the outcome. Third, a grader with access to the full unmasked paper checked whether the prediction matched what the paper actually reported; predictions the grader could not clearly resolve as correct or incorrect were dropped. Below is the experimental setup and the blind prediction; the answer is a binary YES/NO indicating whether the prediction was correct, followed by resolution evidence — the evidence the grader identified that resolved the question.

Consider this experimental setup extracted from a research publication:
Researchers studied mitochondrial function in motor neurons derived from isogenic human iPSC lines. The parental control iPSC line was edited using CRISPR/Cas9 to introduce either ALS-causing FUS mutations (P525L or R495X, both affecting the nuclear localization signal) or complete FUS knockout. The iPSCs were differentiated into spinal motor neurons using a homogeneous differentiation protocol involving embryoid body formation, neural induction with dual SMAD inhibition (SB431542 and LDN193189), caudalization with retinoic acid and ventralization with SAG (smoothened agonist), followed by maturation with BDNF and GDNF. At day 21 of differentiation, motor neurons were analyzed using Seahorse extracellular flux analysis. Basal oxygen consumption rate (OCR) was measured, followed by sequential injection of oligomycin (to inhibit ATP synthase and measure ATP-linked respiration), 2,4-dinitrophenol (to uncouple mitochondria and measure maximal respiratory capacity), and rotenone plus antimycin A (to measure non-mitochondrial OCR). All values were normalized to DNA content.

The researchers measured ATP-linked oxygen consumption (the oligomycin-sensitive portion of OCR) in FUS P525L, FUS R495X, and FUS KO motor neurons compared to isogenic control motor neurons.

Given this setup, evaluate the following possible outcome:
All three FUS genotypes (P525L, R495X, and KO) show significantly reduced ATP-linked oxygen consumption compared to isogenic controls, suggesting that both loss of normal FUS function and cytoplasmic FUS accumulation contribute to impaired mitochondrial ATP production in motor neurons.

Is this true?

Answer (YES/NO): NO